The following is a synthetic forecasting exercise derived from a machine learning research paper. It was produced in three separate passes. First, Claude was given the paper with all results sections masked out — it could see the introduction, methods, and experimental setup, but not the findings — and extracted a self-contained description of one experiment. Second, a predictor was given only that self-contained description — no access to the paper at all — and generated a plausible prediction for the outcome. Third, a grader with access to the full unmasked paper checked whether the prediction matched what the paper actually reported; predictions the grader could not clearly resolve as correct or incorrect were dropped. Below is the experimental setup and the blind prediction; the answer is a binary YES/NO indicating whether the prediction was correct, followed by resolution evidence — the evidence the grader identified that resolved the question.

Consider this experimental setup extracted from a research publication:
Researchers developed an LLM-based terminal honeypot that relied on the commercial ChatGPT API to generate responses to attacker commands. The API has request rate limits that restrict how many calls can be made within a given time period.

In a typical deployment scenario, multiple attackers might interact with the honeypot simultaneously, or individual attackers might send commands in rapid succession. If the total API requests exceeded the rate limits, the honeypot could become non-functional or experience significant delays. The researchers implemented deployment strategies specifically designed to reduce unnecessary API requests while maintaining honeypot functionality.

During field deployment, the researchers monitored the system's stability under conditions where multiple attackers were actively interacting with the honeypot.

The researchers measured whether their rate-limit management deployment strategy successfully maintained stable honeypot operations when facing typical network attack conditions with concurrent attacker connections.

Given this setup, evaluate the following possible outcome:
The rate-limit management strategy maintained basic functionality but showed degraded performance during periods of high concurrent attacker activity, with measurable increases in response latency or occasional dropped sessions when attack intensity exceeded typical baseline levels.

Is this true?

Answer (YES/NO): NO